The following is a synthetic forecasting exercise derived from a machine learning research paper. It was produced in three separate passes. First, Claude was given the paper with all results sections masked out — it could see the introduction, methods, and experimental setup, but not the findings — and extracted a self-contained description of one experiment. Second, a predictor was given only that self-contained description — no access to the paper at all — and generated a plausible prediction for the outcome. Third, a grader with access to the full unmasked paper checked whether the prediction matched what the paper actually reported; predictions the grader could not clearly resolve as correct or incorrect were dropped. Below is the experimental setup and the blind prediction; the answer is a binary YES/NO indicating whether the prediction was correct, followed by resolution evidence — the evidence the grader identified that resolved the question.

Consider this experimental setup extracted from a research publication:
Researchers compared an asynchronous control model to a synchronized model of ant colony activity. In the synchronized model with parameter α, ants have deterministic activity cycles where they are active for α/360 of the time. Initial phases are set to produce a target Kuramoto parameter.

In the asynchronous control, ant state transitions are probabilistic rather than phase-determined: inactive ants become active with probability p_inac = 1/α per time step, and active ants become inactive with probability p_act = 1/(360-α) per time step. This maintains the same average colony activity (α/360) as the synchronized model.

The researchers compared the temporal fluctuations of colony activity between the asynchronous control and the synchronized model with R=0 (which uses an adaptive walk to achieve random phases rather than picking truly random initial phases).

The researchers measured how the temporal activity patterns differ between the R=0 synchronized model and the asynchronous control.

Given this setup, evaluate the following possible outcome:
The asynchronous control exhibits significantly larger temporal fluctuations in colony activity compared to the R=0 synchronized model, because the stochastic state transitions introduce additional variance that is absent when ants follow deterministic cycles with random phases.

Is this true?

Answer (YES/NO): NO